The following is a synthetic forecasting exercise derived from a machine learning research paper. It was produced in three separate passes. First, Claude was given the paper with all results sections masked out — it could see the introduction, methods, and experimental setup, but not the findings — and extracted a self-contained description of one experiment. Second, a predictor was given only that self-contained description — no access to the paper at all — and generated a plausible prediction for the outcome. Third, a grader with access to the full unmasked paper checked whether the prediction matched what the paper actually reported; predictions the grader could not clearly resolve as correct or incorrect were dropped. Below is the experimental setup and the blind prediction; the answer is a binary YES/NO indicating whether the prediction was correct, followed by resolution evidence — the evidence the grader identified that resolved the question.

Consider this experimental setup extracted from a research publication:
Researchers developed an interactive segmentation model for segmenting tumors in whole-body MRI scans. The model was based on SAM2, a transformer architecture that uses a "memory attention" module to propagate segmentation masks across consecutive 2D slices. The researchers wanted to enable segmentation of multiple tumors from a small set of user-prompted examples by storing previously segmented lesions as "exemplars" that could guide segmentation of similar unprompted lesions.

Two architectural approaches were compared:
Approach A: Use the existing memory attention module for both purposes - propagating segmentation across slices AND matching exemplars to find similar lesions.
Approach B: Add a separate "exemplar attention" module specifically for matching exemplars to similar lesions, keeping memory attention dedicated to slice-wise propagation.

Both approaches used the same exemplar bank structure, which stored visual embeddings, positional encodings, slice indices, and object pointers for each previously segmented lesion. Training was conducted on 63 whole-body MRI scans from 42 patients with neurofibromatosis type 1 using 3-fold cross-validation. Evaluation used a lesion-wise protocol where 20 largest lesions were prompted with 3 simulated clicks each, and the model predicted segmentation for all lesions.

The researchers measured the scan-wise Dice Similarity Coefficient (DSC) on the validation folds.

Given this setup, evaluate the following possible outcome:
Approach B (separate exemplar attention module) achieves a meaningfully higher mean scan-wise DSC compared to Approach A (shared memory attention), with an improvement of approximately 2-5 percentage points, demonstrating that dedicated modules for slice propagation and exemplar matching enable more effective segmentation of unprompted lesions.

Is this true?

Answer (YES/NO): NO